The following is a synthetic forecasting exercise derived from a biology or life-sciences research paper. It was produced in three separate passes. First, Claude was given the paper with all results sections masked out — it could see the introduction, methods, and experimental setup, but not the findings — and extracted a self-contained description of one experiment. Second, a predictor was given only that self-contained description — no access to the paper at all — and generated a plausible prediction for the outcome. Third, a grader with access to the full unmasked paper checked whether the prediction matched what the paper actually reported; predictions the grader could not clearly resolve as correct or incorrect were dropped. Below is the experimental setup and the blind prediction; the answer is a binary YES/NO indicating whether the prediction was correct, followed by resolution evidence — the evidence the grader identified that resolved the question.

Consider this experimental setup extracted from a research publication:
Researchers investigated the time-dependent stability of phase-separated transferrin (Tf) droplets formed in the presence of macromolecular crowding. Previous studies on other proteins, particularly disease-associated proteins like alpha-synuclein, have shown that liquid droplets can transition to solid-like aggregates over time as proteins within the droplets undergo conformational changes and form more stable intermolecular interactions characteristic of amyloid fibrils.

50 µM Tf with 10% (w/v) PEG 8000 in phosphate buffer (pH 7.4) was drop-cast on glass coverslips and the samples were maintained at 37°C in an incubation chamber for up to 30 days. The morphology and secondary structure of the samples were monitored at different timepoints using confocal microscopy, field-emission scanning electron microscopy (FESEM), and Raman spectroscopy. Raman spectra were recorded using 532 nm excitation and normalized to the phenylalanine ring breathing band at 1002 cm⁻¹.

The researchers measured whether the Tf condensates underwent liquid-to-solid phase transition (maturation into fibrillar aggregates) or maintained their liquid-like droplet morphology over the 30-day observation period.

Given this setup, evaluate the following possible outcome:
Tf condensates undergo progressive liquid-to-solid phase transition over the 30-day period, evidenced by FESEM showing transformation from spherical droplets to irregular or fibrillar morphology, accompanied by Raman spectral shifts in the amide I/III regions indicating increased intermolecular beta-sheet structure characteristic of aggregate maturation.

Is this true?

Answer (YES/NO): NO